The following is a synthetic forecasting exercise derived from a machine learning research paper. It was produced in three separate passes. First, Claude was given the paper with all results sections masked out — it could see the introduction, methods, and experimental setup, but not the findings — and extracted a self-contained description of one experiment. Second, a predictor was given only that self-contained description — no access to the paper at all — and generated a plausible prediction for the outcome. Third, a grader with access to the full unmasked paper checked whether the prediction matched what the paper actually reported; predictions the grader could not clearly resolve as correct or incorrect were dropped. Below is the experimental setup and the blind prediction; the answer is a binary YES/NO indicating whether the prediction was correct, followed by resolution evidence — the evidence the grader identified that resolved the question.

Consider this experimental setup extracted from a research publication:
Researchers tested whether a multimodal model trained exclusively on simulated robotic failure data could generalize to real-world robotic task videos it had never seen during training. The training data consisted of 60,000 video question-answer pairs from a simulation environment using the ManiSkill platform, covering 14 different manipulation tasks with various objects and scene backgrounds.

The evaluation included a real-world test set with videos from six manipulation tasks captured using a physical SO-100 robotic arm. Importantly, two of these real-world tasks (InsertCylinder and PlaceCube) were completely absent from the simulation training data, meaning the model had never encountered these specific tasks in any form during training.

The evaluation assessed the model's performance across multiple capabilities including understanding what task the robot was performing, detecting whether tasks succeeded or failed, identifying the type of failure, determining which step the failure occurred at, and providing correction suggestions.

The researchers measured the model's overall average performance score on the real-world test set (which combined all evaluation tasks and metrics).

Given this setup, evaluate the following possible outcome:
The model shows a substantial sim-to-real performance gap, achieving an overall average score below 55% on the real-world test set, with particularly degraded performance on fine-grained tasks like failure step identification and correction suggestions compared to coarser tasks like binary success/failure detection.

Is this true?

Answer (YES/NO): NO